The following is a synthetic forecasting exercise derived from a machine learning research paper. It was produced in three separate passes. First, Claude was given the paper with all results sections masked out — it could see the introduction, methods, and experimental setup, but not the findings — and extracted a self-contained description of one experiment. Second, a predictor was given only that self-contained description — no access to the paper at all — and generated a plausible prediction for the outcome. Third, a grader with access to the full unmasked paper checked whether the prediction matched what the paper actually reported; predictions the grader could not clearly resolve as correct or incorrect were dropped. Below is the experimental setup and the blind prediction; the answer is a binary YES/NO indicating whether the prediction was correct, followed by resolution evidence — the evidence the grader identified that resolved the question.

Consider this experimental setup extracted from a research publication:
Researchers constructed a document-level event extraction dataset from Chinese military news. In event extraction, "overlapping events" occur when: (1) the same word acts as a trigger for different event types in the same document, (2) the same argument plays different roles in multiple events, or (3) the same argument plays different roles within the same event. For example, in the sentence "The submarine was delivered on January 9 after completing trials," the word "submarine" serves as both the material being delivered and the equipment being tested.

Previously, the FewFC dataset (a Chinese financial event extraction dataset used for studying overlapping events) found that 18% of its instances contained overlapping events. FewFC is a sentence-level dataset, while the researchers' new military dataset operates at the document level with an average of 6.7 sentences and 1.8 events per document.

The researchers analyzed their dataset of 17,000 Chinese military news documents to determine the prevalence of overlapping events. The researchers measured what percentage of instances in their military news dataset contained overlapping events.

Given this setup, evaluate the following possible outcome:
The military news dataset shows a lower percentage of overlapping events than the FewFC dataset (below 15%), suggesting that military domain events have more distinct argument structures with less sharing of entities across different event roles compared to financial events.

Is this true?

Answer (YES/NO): NO